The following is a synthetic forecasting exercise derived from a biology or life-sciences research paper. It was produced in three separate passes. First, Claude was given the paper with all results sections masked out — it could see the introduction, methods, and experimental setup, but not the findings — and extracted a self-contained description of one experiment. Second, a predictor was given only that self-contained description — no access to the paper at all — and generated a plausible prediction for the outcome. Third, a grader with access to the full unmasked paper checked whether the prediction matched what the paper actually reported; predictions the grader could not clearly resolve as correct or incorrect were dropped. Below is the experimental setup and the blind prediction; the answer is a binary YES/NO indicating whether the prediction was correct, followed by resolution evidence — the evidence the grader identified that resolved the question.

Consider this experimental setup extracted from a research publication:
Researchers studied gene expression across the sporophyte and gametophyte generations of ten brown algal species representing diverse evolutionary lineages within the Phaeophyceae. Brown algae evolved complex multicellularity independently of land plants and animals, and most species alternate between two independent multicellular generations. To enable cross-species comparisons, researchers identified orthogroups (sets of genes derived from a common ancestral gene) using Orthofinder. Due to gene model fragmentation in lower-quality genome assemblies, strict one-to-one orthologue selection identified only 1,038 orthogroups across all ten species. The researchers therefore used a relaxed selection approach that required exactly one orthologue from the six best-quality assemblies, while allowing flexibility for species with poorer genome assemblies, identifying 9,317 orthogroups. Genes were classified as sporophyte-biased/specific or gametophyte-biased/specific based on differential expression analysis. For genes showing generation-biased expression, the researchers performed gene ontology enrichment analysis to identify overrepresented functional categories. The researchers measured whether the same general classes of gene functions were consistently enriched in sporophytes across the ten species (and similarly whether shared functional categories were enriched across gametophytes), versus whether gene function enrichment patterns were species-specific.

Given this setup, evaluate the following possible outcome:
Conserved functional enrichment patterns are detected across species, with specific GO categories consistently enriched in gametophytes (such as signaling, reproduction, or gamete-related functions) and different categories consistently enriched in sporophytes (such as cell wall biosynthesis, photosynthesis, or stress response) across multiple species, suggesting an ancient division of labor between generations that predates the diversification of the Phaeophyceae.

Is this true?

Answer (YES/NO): YES